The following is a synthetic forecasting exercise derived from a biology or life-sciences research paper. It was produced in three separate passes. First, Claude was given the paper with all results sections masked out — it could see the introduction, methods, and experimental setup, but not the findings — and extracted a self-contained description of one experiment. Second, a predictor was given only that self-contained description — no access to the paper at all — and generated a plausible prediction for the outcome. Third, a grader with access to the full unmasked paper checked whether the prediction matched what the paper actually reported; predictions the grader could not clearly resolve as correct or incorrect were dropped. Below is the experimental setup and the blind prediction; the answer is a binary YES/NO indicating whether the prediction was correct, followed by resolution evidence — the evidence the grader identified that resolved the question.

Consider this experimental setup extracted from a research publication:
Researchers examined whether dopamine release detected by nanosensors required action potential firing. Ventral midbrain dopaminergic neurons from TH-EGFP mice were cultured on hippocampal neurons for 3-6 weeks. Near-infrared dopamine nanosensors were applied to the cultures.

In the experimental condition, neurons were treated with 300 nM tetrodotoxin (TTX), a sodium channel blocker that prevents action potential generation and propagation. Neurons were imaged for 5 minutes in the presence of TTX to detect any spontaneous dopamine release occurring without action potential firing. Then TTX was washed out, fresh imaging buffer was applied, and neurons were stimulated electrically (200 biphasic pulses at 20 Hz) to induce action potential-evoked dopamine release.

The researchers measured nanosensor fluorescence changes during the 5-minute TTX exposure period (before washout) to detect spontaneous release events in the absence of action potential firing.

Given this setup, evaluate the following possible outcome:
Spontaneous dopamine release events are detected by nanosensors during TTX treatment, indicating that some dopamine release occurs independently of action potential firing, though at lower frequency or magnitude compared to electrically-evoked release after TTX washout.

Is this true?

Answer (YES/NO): NO